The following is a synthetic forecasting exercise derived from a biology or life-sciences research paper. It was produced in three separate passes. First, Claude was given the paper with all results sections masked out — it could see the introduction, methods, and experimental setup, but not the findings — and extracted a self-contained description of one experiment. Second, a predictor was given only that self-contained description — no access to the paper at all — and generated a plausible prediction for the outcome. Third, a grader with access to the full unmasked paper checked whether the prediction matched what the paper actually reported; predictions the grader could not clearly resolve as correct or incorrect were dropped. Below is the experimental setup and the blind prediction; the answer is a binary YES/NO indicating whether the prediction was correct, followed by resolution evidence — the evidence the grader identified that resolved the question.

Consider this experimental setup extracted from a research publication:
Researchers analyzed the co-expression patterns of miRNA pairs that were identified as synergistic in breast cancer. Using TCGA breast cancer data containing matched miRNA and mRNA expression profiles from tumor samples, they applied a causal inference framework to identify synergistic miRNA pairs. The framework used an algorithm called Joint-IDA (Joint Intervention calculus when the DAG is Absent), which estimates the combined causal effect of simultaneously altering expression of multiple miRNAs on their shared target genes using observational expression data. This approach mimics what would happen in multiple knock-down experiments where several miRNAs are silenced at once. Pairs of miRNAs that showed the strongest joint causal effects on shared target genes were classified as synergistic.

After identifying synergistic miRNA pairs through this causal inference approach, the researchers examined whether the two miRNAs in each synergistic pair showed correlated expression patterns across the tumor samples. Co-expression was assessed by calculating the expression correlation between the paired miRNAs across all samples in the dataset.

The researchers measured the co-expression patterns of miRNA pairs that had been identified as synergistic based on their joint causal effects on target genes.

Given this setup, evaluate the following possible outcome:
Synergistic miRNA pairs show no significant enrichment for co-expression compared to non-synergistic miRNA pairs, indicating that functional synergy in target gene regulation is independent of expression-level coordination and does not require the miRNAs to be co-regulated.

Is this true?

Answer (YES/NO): NO